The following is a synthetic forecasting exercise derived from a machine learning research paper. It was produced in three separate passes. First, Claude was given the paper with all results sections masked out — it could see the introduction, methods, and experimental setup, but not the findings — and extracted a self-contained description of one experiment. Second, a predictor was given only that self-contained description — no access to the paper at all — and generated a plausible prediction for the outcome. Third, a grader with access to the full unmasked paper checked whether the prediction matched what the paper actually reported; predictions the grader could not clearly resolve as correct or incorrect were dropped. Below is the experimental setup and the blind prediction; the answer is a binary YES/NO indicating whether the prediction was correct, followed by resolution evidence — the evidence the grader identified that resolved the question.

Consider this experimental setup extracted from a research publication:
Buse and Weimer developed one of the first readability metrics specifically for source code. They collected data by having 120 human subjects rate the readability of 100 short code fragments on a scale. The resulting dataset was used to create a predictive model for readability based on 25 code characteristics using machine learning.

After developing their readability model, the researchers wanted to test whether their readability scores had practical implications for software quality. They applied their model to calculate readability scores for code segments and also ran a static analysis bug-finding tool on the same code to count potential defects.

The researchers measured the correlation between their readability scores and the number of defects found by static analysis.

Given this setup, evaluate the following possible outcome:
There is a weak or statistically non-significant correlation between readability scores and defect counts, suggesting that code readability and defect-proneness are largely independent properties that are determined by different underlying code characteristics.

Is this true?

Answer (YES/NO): NO